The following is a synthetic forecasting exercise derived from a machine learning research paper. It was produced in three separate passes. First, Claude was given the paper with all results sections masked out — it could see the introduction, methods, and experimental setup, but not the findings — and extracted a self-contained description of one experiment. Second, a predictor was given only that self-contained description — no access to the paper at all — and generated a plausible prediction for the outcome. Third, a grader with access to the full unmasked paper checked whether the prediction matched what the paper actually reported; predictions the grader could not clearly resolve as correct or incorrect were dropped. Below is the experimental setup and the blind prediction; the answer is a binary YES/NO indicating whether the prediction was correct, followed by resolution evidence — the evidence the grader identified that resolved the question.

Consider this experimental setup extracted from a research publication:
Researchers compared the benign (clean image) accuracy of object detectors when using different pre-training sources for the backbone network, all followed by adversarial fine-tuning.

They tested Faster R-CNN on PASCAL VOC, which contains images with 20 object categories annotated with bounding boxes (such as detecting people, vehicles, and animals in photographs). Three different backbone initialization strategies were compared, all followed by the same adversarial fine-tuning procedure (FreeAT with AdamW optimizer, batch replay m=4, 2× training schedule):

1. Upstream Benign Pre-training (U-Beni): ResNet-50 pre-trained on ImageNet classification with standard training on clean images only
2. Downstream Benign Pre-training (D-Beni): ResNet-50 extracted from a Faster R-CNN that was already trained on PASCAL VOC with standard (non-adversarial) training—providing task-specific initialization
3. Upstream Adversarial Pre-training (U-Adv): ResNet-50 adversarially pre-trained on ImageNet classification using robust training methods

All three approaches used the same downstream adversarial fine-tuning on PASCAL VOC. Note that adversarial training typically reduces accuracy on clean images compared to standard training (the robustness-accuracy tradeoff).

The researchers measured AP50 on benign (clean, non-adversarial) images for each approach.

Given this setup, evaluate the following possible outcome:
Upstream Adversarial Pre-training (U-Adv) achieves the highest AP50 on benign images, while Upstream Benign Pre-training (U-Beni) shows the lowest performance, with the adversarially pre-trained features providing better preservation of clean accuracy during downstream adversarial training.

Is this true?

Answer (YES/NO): YES